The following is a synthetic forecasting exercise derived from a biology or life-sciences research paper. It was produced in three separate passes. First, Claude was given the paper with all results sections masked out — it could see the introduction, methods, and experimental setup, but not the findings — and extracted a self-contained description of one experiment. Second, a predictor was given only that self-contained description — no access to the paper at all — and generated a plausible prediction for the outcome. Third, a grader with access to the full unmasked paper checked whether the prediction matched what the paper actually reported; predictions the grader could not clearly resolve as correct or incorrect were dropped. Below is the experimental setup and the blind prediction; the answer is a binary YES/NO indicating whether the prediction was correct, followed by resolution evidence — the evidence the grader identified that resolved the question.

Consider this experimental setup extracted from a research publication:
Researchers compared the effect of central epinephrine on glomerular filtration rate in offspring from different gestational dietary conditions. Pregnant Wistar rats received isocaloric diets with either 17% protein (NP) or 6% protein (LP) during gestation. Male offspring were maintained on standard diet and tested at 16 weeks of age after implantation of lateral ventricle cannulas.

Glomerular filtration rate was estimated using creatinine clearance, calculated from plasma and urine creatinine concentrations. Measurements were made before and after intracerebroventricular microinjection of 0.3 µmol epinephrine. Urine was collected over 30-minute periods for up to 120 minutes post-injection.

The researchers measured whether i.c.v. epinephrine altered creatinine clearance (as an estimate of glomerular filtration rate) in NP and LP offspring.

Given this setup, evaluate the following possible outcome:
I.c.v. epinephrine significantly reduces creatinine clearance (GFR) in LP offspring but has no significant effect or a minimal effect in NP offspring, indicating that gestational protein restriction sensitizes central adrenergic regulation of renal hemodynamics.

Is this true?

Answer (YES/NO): NO